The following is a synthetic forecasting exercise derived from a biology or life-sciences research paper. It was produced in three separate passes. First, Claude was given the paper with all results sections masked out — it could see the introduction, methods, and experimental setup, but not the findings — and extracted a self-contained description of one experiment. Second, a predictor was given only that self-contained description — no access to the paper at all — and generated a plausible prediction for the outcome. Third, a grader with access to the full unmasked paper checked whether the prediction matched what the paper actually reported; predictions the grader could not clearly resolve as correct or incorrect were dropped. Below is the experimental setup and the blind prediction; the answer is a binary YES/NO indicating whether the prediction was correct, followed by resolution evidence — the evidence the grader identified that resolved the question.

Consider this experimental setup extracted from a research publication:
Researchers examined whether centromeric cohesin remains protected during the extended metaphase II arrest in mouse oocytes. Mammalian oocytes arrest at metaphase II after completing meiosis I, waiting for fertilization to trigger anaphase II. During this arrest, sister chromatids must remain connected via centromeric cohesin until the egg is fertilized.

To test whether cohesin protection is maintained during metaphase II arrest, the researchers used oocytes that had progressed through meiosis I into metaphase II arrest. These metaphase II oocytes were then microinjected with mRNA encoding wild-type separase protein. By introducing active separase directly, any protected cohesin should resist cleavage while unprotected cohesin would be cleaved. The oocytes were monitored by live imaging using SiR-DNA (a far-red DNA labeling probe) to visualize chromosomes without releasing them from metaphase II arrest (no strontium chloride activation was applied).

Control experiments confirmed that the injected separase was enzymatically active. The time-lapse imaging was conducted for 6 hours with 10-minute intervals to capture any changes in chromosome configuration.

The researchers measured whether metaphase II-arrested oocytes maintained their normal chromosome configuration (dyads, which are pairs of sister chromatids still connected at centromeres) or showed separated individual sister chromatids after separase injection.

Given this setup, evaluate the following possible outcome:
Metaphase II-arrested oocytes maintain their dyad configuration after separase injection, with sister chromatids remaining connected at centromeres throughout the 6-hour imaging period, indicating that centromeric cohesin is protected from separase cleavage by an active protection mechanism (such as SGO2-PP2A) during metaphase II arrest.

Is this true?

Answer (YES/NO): NO